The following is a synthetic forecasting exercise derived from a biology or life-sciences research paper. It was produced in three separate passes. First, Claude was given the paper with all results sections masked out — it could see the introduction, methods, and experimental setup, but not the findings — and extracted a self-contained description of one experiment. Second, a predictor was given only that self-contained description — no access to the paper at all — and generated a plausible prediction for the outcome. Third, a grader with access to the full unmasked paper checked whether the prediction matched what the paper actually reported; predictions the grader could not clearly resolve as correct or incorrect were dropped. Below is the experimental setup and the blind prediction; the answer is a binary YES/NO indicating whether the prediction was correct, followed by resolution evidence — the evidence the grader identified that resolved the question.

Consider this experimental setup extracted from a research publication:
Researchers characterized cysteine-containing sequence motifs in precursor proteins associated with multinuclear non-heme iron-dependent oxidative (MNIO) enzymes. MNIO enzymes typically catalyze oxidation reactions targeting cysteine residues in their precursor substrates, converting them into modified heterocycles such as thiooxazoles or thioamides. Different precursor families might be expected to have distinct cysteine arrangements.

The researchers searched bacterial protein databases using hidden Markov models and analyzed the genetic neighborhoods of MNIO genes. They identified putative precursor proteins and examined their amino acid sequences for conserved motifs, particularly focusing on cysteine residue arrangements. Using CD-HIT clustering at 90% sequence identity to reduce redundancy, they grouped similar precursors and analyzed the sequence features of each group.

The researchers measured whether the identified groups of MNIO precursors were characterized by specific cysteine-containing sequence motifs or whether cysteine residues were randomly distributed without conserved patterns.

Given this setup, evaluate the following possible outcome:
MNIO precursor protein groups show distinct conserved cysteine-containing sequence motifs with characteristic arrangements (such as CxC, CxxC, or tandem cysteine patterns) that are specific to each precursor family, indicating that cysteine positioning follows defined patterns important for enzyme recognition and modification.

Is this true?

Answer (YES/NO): YES